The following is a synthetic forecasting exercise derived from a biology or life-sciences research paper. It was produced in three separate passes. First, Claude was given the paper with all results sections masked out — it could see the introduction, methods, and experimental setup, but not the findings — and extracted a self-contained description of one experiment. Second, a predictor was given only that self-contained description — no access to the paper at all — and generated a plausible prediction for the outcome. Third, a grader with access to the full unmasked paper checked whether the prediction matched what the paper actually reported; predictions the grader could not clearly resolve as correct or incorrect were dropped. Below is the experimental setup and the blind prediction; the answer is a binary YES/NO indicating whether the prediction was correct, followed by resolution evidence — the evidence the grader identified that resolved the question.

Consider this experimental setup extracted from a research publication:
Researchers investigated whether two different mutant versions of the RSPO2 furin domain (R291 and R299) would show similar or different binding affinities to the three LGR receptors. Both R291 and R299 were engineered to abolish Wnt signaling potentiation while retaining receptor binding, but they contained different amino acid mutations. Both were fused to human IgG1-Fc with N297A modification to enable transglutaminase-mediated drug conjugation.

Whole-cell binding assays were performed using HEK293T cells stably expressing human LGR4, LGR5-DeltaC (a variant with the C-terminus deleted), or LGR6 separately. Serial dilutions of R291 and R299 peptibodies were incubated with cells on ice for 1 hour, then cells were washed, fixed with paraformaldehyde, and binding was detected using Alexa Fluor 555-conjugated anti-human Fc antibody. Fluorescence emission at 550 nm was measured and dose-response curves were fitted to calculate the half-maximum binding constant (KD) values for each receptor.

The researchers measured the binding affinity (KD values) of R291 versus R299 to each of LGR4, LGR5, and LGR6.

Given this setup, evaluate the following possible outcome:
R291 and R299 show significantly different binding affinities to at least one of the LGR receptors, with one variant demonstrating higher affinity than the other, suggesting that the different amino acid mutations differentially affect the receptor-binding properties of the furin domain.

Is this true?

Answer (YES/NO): YES